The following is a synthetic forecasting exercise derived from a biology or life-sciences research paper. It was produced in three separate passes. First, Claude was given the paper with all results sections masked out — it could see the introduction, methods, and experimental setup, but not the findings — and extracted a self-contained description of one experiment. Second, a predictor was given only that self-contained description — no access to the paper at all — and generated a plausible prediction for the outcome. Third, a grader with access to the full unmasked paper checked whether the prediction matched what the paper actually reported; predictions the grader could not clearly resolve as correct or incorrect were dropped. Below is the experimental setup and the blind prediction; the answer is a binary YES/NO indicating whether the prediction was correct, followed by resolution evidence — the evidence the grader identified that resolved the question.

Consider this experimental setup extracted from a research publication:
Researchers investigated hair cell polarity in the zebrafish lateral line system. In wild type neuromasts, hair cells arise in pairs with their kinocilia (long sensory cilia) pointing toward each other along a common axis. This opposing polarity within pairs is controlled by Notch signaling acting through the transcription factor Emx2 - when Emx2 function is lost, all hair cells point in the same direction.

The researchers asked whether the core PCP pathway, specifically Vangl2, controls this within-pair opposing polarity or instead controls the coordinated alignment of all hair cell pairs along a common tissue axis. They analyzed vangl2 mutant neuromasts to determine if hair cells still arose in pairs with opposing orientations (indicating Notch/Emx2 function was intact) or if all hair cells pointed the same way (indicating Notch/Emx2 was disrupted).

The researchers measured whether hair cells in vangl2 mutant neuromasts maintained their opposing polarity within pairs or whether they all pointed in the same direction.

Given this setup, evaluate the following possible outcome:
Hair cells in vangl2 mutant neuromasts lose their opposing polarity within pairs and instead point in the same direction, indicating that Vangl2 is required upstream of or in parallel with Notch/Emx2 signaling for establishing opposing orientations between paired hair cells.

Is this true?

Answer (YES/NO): NO